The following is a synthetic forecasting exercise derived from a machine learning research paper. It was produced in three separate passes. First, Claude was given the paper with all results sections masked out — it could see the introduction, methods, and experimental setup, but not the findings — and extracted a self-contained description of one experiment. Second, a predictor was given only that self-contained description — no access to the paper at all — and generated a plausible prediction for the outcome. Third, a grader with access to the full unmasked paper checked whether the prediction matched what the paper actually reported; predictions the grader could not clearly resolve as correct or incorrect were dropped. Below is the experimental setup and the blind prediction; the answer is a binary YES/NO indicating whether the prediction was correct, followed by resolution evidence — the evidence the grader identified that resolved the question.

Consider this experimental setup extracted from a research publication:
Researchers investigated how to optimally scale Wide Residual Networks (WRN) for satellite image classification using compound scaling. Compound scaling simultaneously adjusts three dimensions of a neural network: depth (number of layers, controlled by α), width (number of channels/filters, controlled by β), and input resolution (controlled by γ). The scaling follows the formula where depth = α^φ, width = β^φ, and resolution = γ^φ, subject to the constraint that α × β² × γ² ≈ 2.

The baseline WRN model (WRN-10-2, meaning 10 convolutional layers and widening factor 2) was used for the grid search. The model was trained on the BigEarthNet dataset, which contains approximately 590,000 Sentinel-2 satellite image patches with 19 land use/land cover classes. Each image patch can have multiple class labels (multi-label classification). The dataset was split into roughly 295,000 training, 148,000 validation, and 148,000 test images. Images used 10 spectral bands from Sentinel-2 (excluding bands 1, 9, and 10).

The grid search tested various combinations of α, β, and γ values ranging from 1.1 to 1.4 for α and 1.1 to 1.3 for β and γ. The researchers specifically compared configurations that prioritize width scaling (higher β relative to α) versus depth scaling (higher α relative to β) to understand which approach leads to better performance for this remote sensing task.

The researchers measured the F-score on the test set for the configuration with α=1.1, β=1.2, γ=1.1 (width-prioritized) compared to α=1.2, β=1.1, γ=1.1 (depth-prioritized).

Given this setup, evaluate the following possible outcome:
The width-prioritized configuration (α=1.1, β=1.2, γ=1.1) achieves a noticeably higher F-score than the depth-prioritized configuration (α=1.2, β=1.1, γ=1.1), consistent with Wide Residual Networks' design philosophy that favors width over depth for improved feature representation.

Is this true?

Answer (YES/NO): NO